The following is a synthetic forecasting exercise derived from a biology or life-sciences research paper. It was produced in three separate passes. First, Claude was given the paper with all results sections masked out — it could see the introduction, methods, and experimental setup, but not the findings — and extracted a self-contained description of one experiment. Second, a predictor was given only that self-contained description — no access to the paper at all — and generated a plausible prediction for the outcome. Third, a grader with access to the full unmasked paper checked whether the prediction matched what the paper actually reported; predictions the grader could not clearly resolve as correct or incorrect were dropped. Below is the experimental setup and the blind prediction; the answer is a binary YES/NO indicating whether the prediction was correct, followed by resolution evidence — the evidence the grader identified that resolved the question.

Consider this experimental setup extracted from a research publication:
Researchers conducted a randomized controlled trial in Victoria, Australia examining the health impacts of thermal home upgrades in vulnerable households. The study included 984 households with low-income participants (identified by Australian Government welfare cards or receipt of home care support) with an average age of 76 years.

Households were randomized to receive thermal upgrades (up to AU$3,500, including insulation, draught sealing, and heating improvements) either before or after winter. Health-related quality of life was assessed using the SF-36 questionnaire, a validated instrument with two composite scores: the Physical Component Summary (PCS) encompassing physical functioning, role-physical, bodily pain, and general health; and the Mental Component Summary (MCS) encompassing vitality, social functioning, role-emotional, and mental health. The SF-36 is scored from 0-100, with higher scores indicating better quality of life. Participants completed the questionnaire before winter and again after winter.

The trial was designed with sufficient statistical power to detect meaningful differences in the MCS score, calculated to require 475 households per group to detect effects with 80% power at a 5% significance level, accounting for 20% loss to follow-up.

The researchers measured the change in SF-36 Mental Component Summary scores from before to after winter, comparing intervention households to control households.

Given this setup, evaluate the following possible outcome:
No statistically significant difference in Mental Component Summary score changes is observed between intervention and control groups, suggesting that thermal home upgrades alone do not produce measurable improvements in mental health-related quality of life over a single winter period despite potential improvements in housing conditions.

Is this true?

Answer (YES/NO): NO